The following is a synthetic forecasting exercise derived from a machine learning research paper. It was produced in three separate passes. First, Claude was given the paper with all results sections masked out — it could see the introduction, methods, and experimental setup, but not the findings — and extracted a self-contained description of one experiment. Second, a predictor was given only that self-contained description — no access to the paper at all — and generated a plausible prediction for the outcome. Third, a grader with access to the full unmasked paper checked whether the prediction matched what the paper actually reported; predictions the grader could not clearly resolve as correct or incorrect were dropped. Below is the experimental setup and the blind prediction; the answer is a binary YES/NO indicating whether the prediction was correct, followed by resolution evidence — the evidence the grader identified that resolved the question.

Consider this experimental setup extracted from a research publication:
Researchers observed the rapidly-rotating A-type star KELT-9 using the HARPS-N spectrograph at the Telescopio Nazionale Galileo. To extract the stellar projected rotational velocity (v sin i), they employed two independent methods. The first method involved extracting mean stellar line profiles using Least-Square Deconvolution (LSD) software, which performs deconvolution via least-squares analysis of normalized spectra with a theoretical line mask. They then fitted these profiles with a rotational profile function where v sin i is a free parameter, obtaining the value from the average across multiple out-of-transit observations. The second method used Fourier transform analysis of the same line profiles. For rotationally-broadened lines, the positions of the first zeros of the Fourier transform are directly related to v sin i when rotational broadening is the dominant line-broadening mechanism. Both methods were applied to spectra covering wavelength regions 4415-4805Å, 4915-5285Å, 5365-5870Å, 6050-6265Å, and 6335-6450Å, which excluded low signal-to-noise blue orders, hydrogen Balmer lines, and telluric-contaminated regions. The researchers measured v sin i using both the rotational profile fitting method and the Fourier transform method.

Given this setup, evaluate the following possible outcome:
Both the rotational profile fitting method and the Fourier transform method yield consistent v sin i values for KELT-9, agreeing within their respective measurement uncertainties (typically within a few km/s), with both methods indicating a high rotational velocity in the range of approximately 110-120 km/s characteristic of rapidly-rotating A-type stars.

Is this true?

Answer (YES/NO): YES